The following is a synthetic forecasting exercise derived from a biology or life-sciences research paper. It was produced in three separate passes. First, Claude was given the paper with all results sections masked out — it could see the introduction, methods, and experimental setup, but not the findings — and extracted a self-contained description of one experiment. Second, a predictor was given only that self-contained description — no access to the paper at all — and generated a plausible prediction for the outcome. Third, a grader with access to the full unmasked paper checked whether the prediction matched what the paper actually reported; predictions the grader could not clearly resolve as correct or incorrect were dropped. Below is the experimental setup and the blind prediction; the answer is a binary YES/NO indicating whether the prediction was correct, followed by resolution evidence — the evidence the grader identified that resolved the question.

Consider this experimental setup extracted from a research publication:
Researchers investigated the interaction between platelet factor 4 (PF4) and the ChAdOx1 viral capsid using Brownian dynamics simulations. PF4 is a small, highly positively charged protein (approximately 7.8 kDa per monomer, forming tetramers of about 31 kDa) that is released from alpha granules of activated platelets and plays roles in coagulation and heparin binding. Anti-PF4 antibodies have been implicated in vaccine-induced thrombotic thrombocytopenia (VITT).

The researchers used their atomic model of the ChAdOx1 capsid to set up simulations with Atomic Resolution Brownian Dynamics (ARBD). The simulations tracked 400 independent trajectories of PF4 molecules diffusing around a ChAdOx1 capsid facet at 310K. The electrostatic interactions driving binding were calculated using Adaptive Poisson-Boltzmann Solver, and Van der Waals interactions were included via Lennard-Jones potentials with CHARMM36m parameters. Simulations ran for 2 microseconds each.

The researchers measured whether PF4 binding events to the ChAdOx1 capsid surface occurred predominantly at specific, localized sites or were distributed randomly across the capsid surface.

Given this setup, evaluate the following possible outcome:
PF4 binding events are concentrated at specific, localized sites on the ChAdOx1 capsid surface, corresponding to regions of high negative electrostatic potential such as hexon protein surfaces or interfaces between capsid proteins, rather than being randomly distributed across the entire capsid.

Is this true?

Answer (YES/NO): YES